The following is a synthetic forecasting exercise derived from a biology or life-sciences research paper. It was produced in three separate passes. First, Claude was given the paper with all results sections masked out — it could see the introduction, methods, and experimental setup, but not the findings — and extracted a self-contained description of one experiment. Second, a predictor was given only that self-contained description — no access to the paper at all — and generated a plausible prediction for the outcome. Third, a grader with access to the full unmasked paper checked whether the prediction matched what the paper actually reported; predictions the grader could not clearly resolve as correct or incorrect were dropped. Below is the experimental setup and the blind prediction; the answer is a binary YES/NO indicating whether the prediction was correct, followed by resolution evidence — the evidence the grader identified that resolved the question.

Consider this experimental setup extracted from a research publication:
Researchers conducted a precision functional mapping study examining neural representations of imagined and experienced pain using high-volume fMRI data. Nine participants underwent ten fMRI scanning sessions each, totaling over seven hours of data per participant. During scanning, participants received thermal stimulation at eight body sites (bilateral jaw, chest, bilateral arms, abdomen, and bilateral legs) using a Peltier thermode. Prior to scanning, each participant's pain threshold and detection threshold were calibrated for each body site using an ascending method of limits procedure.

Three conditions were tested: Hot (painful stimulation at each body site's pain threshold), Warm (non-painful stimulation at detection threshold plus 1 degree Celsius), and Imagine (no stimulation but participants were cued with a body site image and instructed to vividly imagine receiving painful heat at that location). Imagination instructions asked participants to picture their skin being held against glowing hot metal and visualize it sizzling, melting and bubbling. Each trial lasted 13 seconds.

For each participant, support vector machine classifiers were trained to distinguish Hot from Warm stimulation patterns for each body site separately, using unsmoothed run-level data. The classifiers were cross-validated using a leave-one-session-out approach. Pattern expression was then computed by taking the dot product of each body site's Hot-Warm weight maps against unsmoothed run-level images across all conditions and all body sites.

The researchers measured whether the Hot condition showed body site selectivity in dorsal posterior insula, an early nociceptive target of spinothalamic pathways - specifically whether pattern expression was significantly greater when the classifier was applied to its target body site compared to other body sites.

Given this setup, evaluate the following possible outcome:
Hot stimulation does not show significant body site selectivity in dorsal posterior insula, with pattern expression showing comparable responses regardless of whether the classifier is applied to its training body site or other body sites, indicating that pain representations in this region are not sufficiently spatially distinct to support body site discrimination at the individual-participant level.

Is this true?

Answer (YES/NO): NO